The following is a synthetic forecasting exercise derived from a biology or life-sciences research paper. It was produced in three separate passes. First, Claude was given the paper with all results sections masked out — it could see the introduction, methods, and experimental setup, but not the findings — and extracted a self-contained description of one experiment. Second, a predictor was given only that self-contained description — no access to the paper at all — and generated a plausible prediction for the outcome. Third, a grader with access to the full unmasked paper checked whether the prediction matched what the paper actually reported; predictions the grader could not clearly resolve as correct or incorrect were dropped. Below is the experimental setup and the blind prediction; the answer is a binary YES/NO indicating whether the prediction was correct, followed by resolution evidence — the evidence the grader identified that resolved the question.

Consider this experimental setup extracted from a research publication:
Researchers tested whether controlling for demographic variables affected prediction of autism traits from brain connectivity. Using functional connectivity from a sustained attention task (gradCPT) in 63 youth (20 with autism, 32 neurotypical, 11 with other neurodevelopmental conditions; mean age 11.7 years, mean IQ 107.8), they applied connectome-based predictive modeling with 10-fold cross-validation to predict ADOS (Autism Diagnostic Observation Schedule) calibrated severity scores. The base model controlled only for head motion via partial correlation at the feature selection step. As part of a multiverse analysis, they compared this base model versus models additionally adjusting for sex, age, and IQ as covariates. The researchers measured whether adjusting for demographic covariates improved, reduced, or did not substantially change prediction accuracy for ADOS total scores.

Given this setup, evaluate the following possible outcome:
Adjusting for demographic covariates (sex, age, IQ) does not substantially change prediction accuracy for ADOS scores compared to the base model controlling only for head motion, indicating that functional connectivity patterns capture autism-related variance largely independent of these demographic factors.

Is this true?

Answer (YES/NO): YES